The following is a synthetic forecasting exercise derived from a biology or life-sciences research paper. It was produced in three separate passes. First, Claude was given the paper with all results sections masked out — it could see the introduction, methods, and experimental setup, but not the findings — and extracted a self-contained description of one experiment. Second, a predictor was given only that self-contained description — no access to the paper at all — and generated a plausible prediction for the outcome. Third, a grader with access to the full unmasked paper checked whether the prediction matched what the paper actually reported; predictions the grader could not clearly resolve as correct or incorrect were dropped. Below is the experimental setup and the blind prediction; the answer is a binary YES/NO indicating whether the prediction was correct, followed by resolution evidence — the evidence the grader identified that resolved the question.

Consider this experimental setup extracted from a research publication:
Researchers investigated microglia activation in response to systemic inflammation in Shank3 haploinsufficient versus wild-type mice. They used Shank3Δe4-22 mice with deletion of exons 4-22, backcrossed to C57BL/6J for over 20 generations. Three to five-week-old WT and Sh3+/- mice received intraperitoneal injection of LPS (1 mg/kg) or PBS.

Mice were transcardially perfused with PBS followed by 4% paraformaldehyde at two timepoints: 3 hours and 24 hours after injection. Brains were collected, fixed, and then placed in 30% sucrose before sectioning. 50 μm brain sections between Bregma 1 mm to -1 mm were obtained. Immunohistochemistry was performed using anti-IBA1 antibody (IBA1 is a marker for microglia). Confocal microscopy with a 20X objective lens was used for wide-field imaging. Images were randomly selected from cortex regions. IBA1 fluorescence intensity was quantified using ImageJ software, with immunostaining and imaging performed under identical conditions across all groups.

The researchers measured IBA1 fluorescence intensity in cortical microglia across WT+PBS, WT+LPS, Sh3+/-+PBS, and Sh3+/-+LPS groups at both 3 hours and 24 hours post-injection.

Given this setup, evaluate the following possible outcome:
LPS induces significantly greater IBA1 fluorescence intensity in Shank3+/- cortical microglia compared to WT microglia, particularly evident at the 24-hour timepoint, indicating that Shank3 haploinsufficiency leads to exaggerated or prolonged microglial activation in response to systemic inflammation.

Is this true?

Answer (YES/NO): YES